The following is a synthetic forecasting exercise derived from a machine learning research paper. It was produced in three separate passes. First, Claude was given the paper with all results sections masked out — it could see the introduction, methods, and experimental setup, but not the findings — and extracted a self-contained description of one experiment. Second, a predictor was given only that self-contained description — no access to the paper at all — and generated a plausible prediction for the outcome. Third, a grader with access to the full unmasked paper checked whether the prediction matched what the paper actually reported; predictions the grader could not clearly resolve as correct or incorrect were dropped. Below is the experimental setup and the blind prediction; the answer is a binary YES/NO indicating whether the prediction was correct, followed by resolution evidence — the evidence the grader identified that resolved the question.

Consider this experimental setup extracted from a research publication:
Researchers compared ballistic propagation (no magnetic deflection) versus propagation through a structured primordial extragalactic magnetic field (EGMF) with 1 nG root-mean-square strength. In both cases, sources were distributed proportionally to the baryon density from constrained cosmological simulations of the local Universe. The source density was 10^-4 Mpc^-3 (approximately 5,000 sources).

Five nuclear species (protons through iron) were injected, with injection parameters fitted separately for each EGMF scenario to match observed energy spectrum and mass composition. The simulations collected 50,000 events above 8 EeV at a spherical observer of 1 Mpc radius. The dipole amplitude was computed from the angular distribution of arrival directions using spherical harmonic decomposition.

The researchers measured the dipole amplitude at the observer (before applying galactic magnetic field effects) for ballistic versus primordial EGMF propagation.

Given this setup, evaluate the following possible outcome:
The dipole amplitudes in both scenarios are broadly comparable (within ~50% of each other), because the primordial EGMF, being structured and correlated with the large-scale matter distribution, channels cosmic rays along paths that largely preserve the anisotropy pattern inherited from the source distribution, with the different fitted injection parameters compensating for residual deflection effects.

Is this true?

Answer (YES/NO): YES